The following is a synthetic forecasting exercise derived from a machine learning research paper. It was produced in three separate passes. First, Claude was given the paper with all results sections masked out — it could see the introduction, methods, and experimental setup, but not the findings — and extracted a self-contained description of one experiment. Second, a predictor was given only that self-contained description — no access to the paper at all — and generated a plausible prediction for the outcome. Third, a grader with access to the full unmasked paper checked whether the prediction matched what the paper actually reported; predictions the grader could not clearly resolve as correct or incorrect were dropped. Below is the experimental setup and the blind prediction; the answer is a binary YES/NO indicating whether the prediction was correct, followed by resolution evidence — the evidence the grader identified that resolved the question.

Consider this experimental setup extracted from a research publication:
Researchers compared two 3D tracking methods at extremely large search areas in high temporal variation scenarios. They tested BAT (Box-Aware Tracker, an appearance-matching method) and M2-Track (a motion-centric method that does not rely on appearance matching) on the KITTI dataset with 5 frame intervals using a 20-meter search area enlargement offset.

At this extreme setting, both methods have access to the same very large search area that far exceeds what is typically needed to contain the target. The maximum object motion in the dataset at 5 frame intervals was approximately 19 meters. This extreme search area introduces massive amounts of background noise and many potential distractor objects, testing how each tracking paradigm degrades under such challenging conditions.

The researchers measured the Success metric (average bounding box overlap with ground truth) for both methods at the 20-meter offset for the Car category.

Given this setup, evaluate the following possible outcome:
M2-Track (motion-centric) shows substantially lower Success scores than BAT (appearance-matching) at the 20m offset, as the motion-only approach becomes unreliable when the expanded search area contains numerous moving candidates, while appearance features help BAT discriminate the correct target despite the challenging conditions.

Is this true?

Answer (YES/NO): NO